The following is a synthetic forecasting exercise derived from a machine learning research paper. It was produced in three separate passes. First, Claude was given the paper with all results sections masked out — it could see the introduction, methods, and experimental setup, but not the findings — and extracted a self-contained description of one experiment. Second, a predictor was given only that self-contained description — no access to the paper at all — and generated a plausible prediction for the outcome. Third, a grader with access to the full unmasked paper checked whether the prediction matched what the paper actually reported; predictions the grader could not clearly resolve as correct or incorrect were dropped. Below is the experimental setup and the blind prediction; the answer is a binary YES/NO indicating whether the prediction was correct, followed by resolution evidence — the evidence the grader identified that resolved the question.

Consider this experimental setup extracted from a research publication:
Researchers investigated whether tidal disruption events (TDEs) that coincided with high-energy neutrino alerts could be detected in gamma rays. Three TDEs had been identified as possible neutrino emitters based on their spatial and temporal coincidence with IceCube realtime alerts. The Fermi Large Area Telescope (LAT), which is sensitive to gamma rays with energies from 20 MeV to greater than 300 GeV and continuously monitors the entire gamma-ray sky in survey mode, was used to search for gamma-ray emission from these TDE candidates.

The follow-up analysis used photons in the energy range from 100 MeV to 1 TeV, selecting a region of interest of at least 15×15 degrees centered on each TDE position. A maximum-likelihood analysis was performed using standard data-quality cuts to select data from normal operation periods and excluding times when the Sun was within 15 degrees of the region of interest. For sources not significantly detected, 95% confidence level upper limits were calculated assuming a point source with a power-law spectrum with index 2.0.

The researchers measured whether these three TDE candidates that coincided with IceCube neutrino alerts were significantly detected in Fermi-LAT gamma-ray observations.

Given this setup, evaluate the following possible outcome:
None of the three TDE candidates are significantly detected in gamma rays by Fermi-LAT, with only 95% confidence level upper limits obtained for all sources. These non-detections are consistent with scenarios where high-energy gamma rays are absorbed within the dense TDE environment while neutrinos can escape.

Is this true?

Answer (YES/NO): NO